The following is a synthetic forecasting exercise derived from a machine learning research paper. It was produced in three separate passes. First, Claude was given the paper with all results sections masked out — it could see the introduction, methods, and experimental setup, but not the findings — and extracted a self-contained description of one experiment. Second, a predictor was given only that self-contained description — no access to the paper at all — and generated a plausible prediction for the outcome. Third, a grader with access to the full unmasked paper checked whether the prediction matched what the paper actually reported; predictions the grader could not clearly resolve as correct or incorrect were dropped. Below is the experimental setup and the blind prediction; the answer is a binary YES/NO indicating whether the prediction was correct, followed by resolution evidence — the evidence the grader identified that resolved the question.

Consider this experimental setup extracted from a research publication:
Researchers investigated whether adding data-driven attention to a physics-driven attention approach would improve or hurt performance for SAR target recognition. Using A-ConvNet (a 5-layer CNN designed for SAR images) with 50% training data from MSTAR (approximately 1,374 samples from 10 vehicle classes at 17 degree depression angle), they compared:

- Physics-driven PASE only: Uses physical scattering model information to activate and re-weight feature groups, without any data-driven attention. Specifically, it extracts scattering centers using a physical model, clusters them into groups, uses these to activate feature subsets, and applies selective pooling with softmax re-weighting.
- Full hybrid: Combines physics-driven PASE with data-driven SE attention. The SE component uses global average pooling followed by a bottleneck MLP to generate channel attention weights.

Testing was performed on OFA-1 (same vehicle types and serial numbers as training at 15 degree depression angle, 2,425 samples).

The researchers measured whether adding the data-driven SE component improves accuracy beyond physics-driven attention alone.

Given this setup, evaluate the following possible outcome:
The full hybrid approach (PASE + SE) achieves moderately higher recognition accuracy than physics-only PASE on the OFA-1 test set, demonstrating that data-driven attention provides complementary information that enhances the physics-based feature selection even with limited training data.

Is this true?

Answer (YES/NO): NO